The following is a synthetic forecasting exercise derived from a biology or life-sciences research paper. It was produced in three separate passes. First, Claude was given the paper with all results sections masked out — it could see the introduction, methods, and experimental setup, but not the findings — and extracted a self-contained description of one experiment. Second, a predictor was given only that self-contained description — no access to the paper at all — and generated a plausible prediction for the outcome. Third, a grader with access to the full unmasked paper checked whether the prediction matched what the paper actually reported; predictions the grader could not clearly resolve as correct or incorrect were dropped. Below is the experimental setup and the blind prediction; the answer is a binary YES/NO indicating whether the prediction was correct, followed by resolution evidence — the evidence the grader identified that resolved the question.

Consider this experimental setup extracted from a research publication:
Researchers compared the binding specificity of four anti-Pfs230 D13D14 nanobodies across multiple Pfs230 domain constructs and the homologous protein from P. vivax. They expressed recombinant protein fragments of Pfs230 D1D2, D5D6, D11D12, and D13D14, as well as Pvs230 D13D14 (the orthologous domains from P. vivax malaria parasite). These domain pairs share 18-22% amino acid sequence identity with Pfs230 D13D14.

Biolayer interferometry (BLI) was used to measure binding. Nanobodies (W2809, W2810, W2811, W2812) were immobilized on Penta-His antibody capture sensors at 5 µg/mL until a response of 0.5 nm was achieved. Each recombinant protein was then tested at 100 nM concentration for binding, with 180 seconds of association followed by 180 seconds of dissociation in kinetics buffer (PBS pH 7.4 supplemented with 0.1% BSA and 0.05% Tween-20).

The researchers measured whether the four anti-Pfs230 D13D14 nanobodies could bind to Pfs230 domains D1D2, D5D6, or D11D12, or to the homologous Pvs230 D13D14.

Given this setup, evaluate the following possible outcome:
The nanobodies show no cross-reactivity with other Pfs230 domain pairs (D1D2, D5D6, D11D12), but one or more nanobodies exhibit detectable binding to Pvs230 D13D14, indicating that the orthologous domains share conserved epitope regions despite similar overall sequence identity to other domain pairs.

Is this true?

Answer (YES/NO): NO